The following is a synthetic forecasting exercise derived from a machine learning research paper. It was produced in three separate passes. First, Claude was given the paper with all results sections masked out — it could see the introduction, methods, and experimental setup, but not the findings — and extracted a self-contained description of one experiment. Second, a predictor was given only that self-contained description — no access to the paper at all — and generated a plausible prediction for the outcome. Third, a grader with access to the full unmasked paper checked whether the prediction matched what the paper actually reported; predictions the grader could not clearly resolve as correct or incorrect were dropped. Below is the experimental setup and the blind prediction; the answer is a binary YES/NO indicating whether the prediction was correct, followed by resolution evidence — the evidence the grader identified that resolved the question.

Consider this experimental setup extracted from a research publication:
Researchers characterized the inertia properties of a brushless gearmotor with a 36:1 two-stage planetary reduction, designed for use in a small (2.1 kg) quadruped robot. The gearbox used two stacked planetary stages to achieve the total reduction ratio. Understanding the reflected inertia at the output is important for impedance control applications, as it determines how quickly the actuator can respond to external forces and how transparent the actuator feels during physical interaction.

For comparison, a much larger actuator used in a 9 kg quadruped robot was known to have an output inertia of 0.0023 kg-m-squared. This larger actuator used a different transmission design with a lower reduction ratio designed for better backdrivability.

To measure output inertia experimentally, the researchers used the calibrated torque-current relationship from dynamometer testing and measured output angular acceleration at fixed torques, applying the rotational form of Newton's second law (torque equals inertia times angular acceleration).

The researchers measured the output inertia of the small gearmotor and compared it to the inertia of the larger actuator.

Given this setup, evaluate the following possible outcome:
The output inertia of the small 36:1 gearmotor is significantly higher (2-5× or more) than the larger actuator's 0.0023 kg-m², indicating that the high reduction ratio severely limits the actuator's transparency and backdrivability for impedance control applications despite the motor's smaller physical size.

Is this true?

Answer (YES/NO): NO